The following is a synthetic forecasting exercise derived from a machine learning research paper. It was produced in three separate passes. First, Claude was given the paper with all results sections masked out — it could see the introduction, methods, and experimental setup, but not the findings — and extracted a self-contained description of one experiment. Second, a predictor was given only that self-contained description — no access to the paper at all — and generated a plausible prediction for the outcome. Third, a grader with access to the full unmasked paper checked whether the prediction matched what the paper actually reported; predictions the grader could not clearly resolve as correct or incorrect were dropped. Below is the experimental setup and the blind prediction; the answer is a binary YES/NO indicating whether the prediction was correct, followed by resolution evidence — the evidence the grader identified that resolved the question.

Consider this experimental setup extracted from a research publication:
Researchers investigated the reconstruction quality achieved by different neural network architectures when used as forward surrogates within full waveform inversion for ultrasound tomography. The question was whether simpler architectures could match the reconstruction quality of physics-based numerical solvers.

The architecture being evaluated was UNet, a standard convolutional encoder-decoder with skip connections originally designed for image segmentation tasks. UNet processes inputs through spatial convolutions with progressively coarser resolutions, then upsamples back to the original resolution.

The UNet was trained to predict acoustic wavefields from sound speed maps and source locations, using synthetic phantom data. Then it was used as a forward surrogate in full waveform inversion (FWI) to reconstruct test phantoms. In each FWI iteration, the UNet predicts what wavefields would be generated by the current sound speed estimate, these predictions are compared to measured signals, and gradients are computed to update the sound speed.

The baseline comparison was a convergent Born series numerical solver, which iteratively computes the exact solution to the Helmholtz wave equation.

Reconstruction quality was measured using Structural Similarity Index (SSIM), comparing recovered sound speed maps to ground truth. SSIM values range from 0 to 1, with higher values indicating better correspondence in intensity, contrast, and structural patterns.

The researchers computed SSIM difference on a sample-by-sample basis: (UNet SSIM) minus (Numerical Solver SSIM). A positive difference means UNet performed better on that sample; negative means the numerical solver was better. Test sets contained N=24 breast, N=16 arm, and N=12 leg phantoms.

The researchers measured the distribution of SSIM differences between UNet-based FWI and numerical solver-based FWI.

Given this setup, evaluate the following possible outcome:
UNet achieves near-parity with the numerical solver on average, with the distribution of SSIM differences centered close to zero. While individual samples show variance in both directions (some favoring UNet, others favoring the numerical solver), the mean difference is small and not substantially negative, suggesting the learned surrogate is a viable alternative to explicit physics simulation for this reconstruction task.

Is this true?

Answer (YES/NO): NO